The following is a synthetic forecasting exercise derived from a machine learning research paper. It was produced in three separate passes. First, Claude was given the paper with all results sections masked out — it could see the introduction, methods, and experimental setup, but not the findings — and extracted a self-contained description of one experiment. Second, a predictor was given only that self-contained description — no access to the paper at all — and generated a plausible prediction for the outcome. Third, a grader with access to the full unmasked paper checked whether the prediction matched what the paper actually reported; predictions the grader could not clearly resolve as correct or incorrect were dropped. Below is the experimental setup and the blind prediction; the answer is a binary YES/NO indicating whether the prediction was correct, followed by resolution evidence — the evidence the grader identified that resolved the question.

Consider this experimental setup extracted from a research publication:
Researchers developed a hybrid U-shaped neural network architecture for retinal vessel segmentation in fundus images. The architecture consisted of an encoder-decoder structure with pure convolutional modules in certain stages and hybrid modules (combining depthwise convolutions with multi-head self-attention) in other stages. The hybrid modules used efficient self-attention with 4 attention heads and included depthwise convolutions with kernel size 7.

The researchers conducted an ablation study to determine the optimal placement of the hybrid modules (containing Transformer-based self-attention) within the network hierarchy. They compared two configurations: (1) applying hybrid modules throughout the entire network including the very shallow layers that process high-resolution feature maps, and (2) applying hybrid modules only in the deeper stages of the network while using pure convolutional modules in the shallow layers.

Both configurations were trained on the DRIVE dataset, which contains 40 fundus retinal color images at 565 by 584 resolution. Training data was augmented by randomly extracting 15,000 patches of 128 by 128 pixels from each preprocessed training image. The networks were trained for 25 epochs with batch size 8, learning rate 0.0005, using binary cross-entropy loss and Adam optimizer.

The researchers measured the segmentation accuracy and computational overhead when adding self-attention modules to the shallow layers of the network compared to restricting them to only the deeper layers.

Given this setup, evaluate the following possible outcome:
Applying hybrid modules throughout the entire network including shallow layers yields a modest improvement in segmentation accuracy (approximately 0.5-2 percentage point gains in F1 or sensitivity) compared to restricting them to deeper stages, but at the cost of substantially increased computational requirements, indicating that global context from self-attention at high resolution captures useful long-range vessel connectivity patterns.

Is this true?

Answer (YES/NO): NO